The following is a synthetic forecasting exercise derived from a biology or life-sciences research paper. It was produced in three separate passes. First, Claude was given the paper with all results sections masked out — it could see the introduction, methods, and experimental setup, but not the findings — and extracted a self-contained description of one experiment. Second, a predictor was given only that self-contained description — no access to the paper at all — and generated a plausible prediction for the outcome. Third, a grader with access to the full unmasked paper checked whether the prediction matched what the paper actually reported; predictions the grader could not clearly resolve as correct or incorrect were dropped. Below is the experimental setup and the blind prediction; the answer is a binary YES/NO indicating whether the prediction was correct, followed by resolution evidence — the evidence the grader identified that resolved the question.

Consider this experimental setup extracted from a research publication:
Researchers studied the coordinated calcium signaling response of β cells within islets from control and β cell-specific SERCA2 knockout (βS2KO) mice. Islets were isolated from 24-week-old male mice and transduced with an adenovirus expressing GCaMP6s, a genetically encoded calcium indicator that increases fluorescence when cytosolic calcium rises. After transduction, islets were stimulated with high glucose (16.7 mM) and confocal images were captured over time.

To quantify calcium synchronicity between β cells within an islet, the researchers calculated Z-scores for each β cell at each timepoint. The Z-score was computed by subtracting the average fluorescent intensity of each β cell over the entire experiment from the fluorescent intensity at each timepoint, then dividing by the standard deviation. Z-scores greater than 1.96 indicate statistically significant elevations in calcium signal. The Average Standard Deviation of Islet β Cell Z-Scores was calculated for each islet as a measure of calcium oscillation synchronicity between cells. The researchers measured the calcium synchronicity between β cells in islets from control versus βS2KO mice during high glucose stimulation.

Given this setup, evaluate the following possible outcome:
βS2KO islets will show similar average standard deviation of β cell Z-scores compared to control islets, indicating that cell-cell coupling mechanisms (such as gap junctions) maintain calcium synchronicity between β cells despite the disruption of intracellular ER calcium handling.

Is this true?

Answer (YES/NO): NO